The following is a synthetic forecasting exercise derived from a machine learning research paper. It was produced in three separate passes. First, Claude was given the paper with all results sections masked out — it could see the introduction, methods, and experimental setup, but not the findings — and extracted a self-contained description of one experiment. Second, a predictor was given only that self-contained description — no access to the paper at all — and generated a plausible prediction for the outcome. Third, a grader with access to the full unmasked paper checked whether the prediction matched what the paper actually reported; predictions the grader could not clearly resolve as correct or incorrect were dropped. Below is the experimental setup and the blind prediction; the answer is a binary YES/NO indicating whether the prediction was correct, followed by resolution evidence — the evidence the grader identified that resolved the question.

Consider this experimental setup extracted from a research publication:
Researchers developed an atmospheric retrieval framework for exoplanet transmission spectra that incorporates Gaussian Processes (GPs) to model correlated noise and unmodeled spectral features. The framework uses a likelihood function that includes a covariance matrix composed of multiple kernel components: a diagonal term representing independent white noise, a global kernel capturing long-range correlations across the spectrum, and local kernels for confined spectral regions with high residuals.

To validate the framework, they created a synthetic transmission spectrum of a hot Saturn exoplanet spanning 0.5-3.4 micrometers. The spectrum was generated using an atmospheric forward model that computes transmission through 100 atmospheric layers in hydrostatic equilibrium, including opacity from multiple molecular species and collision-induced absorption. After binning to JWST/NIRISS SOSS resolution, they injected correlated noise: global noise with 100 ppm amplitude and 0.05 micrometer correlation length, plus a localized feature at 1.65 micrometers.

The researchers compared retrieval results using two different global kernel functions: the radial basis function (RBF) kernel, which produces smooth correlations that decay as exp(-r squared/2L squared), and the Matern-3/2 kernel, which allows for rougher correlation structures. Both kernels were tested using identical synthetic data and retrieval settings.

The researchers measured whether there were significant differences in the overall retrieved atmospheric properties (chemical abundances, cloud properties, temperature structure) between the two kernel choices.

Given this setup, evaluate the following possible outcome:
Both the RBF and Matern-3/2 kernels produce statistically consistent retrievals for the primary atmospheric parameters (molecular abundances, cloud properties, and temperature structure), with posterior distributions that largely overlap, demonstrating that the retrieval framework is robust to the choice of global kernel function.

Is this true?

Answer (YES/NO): YES